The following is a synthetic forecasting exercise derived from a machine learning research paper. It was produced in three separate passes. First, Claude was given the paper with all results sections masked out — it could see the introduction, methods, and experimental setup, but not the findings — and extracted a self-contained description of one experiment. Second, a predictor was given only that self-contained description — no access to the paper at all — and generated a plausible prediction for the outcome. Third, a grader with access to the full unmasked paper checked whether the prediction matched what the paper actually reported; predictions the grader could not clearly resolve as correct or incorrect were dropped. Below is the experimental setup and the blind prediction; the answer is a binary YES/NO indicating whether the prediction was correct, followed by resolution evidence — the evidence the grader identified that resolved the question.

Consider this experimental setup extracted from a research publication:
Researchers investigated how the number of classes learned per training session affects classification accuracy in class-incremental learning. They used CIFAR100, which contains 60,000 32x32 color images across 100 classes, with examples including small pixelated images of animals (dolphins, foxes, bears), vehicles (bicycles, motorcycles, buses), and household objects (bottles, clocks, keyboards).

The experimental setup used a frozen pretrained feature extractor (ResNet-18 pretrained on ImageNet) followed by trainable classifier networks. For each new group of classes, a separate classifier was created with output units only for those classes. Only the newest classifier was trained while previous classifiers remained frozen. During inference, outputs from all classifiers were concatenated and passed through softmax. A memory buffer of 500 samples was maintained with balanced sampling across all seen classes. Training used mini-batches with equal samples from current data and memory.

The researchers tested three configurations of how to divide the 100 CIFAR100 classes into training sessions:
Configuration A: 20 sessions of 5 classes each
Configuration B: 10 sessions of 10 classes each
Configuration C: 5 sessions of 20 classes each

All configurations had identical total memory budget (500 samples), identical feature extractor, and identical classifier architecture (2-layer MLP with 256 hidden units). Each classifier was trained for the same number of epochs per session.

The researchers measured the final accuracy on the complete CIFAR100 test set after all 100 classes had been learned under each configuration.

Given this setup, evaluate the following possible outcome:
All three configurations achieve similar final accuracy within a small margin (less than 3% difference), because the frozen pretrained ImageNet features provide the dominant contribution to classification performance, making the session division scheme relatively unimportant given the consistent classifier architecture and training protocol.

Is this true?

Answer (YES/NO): NO